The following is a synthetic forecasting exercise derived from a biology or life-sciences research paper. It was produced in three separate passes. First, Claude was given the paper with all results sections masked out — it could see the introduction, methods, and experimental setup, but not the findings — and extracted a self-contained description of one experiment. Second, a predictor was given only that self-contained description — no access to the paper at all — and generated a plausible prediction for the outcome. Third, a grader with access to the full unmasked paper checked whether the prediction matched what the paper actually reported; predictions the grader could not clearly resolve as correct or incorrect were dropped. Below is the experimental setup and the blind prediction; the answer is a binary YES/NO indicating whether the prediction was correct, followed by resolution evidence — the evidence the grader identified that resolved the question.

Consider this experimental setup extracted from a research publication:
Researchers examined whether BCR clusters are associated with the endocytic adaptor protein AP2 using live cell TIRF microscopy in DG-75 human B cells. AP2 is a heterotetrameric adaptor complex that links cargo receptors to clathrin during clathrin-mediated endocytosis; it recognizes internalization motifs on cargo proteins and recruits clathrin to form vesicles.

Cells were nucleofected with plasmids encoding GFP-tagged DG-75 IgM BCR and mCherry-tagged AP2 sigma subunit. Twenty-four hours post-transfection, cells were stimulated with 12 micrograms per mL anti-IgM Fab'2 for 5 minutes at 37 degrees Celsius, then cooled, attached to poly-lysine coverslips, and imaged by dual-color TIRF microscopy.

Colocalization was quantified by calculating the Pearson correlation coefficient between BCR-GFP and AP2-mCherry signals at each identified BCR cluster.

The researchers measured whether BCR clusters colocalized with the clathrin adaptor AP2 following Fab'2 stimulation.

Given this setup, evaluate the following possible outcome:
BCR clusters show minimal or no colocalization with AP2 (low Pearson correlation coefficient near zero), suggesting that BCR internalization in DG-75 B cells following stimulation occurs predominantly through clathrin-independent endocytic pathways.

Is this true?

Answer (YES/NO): NO